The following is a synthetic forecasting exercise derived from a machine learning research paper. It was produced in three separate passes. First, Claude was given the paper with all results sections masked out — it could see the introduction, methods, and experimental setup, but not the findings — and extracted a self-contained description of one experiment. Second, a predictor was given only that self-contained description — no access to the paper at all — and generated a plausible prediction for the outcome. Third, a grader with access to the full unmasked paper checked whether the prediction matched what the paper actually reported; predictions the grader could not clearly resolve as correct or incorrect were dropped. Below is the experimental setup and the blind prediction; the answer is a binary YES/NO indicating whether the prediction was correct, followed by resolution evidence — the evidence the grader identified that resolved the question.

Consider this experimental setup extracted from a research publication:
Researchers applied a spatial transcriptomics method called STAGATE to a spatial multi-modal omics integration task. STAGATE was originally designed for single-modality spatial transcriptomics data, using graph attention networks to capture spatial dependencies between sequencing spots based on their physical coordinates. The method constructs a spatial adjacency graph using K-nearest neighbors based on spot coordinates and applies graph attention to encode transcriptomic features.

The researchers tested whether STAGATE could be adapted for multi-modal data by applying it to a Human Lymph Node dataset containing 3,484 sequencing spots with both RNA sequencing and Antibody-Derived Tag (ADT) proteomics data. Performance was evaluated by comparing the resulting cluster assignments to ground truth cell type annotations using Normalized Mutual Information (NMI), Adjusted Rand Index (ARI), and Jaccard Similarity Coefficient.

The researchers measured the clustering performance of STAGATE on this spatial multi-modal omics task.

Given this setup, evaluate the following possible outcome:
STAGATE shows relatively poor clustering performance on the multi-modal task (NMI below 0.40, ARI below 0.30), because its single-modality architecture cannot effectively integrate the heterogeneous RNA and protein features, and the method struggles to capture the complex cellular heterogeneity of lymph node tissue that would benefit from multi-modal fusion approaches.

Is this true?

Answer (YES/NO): YES